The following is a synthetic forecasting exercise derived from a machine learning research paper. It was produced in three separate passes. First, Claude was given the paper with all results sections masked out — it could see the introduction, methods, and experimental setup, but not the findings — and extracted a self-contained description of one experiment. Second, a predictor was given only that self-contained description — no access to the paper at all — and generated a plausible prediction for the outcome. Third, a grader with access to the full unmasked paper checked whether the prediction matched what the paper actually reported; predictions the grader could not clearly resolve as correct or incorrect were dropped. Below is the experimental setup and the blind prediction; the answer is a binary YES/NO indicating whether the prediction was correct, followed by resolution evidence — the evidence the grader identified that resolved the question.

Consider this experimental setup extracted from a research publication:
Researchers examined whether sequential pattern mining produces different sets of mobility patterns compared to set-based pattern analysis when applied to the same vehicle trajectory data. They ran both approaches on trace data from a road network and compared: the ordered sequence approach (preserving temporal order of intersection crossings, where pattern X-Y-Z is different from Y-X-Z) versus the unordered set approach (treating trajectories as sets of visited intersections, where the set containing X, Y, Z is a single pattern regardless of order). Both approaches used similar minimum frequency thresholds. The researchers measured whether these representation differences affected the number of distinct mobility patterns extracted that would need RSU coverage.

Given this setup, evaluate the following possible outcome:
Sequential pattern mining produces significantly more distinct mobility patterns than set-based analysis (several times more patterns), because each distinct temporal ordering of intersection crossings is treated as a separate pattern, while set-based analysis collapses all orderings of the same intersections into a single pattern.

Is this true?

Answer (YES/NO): NO